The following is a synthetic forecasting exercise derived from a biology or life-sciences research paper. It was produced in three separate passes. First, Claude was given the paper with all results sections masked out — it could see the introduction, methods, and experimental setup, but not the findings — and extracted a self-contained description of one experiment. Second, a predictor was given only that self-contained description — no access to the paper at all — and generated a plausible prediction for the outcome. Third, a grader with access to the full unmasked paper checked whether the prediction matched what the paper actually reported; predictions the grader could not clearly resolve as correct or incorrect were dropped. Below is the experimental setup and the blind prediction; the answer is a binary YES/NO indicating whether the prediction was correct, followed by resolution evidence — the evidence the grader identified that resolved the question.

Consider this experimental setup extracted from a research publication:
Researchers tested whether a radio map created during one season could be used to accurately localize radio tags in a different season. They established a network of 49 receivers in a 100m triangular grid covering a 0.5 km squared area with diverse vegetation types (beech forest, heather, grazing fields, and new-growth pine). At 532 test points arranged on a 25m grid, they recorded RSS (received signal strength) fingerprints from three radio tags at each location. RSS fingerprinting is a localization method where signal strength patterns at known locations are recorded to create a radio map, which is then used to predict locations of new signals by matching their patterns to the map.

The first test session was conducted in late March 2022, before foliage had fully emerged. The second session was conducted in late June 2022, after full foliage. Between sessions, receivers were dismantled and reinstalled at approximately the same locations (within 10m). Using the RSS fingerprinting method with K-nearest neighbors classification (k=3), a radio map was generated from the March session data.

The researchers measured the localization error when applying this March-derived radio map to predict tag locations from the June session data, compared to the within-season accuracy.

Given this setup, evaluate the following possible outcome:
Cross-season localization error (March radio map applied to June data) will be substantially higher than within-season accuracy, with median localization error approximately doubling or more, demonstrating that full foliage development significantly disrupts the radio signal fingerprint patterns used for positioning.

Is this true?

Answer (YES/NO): NO